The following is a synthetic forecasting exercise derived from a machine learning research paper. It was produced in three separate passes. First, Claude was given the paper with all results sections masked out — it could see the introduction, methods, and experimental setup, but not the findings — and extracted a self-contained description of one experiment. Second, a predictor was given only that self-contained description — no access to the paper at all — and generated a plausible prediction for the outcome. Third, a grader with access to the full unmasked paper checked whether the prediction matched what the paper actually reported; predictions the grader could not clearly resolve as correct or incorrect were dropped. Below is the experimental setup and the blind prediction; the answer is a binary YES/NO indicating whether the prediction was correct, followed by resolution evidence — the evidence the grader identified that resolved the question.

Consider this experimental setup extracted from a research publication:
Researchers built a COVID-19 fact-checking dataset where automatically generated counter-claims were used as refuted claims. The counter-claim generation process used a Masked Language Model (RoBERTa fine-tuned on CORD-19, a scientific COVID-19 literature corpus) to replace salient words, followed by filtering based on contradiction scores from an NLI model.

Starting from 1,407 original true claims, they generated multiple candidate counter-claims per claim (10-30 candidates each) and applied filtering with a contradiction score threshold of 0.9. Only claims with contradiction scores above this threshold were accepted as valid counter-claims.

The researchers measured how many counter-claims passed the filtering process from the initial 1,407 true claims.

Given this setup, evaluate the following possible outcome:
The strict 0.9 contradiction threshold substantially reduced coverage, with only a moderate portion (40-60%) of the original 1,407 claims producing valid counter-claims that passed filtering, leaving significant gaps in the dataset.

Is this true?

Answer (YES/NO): NO